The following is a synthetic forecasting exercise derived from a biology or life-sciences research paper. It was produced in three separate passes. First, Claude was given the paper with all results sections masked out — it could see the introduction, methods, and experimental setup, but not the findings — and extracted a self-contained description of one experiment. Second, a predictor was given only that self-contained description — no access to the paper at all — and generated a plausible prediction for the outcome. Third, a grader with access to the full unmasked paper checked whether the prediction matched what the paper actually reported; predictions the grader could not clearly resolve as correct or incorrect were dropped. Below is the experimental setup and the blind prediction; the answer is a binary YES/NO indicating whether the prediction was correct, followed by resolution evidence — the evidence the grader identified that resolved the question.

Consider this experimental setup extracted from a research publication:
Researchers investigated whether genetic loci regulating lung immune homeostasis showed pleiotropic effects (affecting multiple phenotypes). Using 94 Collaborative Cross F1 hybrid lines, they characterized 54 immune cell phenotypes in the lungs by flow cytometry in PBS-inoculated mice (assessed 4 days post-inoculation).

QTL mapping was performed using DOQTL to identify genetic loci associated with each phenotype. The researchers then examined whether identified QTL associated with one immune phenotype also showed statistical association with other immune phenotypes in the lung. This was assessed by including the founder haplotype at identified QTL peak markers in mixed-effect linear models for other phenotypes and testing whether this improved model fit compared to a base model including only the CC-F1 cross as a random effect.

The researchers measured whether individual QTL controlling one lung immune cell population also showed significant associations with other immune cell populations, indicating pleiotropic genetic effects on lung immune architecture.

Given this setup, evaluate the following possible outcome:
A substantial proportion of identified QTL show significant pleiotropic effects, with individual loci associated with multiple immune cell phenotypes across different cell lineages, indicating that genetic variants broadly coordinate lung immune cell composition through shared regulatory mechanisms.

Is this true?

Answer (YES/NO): YES